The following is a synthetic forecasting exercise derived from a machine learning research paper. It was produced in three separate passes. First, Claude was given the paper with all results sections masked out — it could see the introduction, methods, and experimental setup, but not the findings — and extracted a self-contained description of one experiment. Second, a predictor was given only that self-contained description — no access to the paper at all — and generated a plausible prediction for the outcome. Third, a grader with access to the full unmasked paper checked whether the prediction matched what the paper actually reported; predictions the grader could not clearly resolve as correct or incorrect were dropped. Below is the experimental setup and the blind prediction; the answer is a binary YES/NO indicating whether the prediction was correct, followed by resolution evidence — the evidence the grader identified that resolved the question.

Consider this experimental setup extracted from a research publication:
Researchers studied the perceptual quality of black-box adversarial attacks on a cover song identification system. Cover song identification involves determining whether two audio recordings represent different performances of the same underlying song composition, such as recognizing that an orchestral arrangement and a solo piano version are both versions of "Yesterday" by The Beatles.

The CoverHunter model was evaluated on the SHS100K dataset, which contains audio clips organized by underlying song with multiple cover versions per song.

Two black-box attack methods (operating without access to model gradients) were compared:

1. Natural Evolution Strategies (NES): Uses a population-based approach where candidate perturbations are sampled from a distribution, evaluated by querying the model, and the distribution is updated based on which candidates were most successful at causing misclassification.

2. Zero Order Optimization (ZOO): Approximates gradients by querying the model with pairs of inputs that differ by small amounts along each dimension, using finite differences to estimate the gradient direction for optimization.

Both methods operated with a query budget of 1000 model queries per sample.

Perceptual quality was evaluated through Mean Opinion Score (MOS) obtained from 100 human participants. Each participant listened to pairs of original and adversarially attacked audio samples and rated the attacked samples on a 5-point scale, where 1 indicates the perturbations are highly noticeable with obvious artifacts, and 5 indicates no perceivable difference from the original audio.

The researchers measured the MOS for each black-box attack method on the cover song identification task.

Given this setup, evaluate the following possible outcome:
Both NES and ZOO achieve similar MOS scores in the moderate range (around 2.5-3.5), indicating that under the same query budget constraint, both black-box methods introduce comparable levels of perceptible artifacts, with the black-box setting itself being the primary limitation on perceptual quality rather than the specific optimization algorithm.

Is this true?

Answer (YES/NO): YES